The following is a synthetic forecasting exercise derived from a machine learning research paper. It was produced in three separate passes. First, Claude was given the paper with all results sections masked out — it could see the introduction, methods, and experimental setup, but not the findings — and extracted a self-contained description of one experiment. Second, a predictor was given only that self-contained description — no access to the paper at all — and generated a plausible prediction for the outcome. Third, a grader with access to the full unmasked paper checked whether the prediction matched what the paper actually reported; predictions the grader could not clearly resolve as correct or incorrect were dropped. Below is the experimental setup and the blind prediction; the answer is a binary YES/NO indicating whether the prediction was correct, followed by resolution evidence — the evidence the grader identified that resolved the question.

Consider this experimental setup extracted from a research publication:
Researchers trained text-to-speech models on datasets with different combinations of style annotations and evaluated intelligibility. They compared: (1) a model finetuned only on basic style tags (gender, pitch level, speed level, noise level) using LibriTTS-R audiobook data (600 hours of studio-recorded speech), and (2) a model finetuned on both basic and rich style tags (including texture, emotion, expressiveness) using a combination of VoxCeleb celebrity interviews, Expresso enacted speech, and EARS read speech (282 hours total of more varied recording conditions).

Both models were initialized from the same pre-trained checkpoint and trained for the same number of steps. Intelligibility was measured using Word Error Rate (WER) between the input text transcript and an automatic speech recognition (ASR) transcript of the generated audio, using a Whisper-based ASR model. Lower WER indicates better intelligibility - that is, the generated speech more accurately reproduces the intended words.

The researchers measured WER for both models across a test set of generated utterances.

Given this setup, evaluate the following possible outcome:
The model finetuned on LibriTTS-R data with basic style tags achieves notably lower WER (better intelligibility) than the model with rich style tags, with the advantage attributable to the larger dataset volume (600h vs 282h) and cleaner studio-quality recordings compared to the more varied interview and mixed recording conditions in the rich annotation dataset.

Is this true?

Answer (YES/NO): NO